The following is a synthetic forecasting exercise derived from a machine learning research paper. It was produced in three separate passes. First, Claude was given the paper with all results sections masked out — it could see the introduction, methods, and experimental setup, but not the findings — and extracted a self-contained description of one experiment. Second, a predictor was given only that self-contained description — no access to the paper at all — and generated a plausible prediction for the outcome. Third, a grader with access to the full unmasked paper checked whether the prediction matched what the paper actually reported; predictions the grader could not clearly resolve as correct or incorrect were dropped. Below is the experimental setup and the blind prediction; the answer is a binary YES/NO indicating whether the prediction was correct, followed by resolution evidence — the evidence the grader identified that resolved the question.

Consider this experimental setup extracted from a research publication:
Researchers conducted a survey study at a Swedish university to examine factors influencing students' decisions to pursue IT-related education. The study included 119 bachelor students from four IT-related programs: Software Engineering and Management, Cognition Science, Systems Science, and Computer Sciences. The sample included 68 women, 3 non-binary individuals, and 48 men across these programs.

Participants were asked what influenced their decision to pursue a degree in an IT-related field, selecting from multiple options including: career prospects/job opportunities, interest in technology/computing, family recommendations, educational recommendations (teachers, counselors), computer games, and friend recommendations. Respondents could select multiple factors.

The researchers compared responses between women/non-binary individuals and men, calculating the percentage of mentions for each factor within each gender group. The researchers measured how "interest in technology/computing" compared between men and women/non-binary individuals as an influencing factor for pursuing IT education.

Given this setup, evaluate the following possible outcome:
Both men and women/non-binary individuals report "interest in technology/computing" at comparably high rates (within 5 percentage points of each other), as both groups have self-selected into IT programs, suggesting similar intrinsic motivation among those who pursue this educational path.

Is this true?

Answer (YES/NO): NO